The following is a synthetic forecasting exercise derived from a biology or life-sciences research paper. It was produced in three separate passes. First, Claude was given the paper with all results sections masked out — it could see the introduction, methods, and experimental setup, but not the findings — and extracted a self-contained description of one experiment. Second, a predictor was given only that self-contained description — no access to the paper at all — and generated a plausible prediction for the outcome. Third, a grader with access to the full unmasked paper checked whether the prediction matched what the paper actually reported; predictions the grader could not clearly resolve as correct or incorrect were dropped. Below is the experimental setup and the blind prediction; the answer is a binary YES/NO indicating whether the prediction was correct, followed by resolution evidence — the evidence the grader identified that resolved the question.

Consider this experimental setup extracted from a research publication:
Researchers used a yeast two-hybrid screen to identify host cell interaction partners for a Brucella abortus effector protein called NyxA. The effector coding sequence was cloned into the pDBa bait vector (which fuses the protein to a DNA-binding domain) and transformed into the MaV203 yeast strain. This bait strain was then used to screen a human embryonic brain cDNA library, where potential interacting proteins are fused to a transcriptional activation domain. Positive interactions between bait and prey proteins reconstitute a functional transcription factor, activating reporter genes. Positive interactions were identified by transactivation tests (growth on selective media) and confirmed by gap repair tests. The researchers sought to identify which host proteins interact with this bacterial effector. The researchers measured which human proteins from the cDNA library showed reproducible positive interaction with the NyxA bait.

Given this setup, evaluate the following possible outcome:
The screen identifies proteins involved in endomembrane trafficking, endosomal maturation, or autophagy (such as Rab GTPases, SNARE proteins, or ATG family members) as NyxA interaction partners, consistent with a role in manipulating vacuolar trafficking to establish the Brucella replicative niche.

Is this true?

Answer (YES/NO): NO